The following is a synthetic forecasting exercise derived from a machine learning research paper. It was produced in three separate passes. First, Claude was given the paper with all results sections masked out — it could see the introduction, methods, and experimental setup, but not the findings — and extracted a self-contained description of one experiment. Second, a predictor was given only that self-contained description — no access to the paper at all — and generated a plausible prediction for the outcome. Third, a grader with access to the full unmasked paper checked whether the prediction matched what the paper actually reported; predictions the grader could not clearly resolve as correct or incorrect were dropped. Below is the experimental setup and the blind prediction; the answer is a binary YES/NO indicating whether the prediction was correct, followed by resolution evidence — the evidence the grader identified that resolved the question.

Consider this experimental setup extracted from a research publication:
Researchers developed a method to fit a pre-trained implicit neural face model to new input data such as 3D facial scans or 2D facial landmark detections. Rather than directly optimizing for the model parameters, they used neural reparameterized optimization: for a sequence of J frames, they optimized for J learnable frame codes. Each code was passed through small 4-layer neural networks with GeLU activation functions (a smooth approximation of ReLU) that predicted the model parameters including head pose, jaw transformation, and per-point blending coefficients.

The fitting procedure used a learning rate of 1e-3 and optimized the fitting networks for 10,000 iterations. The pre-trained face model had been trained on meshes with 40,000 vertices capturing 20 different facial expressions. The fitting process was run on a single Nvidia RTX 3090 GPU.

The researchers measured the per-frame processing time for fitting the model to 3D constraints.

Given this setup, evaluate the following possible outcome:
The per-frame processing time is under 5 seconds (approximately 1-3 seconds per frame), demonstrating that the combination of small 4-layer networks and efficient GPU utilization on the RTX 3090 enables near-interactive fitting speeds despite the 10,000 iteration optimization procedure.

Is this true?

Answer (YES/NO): YES